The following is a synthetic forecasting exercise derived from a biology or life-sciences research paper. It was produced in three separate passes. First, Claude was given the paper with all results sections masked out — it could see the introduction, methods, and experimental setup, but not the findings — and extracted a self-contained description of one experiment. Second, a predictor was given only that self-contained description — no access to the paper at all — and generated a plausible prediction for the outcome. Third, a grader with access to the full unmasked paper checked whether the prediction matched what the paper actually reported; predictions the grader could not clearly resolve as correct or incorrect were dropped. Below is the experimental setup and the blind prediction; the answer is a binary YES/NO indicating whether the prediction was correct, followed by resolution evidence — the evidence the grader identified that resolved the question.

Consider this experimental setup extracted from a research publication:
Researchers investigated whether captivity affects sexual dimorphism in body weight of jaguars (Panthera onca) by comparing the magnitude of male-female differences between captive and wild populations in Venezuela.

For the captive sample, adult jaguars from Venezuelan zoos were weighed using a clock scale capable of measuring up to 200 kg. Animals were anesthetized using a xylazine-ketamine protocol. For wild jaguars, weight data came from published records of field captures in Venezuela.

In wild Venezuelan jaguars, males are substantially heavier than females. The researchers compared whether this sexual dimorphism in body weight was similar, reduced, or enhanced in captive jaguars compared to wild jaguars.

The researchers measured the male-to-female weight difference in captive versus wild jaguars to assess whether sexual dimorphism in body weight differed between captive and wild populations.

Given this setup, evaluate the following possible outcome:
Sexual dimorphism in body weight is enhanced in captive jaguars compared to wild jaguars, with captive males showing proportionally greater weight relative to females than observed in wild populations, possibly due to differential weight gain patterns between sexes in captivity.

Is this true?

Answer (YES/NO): NO